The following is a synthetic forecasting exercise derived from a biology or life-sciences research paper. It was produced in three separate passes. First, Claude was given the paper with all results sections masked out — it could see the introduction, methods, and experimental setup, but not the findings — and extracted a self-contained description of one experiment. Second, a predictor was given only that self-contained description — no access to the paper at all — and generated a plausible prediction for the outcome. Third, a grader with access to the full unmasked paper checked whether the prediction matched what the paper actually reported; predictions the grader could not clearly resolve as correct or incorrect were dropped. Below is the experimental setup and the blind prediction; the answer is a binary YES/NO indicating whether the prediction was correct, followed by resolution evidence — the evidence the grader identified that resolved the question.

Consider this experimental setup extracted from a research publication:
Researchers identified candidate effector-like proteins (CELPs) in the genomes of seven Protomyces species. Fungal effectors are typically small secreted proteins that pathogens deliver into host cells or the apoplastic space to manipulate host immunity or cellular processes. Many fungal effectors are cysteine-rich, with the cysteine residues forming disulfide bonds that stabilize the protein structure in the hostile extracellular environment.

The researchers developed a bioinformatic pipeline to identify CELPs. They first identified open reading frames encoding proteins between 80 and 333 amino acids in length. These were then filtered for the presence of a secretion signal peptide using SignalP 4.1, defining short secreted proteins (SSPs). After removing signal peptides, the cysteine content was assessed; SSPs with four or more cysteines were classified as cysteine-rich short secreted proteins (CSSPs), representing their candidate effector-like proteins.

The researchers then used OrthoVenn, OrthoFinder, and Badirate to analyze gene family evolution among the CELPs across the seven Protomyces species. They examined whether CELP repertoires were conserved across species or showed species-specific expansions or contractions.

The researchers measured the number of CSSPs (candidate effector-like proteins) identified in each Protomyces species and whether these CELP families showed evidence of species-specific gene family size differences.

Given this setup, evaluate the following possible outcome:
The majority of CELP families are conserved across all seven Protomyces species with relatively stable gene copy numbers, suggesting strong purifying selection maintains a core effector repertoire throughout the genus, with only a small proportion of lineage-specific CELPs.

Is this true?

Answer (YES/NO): NO